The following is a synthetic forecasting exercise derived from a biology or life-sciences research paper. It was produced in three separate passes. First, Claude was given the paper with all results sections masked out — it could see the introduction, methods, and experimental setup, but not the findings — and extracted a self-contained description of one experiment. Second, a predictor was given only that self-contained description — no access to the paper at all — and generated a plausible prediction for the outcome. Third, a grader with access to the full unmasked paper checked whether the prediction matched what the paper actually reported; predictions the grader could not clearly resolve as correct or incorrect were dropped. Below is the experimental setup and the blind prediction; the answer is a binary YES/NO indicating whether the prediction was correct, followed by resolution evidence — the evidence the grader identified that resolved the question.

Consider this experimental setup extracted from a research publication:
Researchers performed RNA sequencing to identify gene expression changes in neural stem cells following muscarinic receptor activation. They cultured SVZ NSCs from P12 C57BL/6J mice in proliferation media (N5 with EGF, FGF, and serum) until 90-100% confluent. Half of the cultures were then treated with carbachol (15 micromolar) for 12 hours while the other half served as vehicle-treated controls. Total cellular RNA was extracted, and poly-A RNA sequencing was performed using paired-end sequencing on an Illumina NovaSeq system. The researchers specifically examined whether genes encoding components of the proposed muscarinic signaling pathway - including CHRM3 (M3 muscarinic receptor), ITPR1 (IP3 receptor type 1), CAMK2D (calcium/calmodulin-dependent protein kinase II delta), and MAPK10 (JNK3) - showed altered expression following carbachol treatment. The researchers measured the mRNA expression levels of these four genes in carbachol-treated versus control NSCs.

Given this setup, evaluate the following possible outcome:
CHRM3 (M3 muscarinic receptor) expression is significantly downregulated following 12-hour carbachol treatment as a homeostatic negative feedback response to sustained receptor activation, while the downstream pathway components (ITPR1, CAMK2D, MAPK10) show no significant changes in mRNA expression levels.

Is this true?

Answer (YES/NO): NO